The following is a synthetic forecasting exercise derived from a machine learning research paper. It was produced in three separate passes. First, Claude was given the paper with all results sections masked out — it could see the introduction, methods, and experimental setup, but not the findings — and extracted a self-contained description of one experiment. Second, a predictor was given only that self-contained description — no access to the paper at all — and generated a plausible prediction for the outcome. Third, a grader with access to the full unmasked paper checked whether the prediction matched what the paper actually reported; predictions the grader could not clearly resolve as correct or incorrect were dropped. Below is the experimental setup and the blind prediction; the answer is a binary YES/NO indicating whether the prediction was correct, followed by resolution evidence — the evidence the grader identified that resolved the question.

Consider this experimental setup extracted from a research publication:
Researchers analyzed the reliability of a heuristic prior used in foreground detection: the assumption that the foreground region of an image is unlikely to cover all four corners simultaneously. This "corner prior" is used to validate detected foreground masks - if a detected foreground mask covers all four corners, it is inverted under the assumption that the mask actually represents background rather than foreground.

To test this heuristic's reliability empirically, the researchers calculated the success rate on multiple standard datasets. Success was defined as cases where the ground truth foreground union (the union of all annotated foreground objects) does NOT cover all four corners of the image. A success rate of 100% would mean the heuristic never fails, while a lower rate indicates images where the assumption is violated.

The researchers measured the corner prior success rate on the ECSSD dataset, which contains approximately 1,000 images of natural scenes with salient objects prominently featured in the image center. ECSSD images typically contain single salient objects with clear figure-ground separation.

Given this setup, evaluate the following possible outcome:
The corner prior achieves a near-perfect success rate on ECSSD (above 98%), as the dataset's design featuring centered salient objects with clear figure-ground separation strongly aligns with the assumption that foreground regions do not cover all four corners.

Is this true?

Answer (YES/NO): YES